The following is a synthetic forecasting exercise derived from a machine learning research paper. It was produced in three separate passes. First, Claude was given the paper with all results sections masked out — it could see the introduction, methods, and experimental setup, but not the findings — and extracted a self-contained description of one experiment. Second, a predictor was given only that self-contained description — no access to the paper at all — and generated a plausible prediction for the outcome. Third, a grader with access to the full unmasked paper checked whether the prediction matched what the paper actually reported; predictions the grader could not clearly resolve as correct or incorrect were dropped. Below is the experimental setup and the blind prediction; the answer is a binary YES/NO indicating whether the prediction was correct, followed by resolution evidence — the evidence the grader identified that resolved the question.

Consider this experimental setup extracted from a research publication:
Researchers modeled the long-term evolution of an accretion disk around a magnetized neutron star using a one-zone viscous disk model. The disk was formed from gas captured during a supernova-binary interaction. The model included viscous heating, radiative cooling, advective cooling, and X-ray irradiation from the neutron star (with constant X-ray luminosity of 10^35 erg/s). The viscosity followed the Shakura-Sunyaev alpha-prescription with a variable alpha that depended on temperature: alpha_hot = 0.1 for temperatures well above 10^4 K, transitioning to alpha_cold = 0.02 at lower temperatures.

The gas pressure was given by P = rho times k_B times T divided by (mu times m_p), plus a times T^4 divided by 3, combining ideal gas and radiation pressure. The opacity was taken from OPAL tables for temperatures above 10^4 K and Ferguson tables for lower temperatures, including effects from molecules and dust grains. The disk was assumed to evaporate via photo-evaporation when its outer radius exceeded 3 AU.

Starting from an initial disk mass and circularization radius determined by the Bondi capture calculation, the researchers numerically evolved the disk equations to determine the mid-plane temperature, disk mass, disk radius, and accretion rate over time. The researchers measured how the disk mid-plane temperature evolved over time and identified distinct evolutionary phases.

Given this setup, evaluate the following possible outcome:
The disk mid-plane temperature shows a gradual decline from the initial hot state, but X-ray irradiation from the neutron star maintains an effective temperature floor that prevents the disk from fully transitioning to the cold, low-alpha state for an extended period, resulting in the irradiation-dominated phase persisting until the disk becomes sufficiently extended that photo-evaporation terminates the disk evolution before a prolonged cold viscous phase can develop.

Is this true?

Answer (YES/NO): NO